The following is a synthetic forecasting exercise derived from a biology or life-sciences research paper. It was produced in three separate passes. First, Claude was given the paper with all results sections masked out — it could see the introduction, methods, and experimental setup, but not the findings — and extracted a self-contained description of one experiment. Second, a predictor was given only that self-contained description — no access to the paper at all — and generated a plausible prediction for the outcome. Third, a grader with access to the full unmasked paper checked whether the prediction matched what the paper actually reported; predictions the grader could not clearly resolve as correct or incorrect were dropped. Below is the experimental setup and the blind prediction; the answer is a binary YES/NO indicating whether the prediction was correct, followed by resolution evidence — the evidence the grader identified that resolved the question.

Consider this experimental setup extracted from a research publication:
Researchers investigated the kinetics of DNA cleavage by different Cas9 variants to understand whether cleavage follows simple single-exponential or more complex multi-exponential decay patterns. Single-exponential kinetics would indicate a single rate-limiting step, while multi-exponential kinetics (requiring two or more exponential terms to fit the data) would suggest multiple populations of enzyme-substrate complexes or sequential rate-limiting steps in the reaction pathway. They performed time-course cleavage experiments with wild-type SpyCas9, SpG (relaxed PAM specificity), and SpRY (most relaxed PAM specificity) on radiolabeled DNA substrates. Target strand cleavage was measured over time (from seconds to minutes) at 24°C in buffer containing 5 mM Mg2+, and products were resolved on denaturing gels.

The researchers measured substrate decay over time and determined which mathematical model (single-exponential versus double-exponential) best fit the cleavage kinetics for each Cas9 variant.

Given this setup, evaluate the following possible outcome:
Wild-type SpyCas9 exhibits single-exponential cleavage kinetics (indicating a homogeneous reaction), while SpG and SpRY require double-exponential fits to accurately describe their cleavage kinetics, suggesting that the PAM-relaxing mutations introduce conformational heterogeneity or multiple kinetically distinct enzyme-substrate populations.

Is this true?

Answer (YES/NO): NO